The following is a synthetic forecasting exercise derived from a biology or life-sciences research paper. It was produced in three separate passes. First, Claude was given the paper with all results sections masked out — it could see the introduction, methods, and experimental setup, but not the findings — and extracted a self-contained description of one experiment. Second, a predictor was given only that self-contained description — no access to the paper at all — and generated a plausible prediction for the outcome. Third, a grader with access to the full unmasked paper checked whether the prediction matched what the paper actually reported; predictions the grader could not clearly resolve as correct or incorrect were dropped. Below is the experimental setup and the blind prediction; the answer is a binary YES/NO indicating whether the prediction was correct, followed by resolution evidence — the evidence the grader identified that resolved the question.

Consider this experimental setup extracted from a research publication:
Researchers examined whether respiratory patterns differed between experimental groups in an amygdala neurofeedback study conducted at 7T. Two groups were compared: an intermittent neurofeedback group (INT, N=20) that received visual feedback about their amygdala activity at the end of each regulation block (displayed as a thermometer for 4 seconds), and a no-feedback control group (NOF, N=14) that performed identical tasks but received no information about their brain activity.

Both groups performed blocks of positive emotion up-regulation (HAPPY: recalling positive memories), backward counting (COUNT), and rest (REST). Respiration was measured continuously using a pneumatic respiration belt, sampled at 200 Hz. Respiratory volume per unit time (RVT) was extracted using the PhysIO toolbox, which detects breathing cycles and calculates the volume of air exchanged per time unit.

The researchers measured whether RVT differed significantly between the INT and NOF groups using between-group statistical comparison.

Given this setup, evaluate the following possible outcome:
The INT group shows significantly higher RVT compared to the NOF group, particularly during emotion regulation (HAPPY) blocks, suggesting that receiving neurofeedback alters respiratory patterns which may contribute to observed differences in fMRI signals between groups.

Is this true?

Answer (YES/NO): NO